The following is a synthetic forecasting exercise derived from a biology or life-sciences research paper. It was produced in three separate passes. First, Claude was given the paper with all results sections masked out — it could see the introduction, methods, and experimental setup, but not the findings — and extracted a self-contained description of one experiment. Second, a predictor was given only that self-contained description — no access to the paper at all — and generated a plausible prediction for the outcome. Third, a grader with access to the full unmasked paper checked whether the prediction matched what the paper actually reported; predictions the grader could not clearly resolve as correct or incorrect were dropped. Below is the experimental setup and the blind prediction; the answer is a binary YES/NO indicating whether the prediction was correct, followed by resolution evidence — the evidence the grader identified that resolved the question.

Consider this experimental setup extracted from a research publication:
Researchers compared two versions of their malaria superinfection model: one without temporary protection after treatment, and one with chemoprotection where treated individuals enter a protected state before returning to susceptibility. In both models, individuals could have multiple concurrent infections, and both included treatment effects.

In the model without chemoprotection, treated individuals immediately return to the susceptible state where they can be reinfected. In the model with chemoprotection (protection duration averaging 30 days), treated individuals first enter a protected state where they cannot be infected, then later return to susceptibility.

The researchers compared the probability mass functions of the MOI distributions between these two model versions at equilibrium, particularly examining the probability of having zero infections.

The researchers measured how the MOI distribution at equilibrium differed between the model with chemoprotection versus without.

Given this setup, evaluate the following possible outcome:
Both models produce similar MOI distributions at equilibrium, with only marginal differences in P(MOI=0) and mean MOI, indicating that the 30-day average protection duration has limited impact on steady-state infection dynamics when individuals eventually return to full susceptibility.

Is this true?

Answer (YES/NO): NO